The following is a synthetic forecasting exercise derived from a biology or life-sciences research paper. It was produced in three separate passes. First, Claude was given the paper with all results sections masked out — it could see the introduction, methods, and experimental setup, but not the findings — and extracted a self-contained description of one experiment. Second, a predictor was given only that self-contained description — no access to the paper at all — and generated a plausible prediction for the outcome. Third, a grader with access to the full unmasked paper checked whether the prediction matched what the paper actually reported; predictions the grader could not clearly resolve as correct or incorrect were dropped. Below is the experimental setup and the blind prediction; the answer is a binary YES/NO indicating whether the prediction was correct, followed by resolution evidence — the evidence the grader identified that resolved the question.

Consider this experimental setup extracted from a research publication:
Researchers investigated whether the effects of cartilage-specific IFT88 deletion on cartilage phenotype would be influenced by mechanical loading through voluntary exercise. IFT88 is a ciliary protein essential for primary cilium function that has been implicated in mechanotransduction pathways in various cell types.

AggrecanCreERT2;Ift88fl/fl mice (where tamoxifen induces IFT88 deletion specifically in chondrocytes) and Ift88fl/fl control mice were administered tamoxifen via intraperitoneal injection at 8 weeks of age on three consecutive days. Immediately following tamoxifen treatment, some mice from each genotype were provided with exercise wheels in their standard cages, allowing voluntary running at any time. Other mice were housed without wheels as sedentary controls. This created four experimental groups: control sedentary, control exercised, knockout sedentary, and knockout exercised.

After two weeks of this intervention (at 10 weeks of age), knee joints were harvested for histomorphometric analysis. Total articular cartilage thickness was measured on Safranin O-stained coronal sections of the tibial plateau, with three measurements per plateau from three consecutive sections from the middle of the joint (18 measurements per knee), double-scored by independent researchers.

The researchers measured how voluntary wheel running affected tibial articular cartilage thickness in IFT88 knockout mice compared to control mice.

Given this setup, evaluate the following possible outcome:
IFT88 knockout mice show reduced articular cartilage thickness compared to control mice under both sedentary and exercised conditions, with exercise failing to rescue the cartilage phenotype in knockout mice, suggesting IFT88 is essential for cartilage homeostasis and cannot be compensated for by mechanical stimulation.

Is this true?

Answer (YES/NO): NO